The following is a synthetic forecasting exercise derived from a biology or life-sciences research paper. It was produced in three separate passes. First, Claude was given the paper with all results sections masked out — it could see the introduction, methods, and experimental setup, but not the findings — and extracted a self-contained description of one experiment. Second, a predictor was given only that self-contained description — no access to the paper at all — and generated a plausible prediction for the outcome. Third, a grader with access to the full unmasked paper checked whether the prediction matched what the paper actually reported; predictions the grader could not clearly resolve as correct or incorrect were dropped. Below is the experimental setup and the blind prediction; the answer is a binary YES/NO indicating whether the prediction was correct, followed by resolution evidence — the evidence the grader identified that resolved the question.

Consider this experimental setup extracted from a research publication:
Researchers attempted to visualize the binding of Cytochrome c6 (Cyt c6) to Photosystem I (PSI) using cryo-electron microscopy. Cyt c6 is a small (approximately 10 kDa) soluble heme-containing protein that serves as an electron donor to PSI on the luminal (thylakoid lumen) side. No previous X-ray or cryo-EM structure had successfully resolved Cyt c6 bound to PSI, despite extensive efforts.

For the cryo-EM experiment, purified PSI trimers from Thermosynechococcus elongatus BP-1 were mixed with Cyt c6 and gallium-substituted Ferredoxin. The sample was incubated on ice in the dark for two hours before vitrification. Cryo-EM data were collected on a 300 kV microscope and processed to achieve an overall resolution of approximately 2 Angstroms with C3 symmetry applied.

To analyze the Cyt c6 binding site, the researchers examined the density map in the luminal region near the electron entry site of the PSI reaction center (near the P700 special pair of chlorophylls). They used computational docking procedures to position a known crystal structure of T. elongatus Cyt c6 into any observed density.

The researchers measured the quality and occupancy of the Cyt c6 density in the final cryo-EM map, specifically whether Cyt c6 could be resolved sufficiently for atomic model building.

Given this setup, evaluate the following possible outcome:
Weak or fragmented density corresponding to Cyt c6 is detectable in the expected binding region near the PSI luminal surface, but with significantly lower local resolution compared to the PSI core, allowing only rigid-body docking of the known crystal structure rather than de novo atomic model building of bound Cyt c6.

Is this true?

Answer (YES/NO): NO